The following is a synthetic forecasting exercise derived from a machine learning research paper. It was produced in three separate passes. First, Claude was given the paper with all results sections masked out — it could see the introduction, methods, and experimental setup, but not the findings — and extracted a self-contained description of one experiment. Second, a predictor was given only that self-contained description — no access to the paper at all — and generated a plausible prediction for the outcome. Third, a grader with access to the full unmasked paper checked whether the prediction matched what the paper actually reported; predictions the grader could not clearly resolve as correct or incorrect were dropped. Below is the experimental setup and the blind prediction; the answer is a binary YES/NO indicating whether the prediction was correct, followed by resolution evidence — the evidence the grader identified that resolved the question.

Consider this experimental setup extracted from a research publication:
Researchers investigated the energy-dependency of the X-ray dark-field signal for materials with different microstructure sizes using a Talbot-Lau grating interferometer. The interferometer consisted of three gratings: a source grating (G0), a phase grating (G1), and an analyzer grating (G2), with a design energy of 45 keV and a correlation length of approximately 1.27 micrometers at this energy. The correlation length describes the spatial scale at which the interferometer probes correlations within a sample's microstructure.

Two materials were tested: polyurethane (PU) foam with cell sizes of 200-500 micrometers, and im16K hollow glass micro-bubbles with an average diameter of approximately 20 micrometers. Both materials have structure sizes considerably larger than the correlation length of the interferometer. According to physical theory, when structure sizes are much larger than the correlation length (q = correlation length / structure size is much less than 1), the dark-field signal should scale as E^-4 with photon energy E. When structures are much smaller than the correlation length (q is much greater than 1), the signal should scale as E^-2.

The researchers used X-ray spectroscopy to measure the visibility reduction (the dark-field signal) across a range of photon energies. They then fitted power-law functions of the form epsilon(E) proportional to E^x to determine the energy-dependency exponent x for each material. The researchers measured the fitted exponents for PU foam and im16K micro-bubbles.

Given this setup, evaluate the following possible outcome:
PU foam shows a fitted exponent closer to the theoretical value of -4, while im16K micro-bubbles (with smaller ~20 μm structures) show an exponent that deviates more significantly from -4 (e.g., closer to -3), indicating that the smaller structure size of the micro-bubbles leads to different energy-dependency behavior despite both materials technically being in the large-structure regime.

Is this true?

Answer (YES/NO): YES